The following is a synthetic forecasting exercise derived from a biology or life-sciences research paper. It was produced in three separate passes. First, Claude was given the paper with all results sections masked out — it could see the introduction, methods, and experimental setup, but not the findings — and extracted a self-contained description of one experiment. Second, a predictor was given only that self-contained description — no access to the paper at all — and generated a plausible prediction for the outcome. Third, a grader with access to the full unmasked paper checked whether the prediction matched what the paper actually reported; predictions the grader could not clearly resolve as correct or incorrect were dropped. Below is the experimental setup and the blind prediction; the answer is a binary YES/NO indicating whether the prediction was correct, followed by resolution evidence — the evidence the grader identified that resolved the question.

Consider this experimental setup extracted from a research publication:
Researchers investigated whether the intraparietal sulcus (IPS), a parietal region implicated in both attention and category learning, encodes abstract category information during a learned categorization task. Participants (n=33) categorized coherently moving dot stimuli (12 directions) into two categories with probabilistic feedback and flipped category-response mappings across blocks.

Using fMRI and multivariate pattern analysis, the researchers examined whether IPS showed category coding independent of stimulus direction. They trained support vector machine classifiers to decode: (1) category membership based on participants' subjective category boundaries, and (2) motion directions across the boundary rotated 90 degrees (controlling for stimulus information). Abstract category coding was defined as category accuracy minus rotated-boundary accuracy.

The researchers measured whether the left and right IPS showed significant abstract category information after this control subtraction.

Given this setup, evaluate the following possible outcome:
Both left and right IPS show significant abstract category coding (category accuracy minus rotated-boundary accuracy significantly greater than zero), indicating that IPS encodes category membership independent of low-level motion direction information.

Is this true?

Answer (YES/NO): NO